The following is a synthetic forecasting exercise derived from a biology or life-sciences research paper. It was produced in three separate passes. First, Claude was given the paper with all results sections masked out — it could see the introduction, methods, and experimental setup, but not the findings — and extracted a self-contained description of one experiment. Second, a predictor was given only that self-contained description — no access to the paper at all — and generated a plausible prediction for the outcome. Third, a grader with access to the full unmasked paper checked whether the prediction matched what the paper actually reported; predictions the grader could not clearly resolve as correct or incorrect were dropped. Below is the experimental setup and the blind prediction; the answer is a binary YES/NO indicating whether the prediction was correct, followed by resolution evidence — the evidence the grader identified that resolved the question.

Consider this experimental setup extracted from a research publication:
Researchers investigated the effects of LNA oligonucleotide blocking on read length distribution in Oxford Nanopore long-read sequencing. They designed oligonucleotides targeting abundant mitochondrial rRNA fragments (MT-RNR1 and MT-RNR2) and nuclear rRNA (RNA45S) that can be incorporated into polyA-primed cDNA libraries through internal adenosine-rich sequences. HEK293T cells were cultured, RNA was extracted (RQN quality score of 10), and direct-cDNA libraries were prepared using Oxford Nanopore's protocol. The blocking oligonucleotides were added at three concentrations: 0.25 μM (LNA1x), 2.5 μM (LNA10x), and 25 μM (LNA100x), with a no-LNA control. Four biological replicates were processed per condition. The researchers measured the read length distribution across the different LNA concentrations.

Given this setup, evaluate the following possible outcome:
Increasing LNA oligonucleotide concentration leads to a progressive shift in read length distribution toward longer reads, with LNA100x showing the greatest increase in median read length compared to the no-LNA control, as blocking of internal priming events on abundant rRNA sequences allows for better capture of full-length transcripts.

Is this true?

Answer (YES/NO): NO